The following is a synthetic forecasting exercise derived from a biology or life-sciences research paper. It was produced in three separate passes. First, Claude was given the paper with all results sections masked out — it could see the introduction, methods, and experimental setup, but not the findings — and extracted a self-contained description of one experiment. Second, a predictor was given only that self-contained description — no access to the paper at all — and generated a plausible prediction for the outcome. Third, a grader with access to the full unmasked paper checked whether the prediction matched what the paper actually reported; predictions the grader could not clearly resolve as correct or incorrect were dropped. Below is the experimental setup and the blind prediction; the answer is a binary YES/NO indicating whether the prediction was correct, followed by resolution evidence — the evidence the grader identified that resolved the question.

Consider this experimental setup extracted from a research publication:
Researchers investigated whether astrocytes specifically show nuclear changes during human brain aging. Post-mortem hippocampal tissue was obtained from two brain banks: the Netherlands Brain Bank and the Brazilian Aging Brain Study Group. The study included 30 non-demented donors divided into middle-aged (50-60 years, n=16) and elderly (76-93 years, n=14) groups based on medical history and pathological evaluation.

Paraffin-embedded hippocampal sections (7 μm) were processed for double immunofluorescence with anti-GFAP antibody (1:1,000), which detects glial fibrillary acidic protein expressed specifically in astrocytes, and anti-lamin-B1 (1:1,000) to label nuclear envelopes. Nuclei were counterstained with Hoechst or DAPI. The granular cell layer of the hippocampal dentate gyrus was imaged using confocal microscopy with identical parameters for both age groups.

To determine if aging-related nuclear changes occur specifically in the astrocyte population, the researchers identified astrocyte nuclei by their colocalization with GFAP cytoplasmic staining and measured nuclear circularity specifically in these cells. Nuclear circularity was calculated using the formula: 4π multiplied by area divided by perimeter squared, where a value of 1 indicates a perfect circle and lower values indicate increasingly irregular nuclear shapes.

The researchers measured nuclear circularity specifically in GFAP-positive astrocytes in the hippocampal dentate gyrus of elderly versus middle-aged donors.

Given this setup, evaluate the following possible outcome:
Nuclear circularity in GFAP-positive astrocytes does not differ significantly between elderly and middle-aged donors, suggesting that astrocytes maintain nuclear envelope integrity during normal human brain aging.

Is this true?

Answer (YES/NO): NO